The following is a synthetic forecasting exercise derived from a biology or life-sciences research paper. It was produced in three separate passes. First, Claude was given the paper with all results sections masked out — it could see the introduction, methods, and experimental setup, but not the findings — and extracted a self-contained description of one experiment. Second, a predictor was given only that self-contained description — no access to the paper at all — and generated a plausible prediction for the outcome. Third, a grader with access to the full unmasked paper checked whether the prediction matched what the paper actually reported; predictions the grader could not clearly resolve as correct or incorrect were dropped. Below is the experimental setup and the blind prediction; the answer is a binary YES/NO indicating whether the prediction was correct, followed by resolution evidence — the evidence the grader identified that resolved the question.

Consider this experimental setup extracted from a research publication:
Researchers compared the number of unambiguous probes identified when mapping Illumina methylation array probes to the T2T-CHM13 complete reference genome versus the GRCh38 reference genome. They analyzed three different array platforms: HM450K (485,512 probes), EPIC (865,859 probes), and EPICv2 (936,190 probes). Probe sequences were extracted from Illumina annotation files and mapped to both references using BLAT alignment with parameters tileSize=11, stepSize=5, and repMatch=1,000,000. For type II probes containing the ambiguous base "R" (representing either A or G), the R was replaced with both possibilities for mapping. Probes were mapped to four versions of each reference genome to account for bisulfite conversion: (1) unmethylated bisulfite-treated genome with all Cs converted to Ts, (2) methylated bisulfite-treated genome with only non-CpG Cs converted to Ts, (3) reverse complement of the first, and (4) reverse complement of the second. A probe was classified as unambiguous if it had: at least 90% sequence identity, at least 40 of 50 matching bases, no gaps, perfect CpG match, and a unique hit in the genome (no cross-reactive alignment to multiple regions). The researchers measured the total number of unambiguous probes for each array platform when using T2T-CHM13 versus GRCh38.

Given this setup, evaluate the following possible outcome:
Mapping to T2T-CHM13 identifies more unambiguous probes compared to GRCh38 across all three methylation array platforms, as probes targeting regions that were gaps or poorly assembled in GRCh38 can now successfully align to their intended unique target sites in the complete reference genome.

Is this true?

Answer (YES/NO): NO